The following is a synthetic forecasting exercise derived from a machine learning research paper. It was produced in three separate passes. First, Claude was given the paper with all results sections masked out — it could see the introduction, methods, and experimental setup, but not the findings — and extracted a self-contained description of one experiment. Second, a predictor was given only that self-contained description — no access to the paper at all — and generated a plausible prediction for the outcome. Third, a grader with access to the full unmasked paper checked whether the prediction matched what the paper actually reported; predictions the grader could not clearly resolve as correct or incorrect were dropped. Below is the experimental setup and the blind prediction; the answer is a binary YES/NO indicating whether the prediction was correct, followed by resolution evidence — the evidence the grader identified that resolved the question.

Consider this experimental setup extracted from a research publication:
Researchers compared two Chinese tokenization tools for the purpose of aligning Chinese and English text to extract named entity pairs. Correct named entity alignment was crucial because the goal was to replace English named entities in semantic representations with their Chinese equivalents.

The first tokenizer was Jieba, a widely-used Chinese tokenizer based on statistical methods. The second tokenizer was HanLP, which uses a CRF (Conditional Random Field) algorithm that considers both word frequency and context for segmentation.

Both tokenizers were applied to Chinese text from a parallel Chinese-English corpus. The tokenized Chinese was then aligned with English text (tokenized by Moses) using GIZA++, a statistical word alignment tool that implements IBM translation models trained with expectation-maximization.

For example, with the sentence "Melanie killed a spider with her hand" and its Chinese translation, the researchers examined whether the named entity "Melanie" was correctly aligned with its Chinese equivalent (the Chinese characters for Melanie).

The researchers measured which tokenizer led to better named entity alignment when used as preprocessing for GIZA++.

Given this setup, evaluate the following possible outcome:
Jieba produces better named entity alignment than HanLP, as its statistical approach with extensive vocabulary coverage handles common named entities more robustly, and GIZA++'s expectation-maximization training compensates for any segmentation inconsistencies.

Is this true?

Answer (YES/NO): NO